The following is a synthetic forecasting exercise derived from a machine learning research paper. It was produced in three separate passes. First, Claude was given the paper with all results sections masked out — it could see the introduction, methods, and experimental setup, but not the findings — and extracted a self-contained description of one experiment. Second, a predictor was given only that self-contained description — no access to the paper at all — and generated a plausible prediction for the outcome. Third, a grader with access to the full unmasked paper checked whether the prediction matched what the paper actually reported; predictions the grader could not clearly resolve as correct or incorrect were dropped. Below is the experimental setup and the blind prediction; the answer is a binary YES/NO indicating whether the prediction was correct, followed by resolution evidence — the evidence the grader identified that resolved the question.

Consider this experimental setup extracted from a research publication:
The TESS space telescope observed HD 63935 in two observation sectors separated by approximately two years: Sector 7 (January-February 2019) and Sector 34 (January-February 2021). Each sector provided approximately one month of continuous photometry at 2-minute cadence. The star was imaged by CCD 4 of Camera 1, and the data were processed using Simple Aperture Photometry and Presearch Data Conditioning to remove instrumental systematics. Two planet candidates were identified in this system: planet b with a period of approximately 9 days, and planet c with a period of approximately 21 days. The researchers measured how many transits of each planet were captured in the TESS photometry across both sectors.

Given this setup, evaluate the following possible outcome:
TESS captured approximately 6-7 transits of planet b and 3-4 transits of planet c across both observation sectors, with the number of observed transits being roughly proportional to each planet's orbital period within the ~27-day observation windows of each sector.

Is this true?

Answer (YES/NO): NO